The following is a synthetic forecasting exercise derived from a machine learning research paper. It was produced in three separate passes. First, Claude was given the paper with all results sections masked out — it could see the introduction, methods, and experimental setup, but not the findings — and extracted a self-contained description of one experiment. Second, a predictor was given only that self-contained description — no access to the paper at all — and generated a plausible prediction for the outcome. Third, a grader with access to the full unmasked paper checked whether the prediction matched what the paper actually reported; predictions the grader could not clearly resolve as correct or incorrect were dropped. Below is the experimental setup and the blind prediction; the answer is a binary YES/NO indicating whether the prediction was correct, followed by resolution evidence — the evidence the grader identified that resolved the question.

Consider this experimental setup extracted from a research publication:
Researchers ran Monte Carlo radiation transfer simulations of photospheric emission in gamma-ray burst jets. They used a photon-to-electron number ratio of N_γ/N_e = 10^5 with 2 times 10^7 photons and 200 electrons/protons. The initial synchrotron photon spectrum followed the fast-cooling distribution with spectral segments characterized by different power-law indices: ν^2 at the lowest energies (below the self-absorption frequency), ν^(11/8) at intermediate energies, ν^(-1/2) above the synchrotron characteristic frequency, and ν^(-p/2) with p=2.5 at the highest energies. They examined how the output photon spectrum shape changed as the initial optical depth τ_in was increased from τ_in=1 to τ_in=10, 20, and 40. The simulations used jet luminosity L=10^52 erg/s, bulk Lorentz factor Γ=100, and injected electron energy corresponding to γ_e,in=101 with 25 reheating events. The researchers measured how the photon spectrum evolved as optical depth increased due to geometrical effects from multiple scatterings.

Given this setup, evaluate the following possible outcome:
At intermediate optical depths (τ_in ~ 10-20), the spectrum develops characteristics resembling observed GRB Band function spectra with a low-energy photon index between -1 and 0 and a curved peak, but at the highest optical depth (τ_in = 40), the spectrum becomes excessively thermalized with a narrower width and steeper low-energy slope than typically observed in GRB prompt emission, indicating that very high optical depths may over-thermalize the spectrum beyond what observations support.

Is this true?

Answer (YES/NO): NO